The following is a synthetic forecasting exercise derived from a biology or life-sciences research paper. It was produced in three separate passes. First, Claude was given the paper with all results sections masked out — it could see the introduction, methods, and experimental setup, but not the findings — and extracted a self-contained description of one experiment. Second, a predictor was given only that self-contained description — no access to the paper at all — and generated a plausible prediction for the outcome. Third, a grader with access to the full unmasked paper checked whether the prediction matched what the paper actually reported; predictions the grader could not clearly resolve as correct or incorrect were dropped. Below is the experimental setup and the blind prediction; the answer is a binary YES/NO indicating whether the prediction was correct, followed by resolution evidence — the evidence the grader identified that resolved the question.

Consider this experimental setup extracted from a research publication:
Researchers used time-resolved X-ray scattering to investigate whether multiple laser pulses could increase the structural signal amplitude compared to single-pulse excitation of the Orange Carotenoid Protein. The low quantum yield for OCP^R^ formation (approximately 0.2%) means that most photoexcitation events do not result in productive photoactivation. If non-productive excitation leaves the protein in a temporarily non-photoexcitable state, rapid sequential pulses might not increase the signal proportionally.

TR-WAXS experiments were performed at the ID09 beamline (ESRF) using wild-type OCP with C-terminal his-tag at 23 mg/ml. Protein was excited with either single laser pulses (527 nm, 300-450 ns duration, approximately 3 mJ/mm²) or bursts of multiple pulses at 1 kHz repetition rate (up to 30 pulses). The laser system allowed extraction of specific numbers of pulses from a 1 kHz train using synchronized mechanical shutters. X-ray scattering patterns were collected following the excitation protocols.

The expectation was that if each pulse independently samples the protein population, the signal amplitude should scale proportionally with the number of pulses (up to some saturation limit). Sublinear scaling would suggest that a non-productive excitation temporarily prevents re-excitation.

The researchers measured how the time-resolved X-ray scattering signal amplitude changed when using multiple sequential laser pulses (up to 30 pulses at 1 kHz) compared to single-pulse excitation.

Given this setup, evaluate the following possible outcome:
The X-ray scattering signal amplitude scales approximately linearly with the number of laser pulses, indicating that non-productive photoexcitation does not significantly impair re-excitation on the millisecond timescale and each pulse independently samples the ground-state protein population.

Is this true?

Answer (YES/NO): YES